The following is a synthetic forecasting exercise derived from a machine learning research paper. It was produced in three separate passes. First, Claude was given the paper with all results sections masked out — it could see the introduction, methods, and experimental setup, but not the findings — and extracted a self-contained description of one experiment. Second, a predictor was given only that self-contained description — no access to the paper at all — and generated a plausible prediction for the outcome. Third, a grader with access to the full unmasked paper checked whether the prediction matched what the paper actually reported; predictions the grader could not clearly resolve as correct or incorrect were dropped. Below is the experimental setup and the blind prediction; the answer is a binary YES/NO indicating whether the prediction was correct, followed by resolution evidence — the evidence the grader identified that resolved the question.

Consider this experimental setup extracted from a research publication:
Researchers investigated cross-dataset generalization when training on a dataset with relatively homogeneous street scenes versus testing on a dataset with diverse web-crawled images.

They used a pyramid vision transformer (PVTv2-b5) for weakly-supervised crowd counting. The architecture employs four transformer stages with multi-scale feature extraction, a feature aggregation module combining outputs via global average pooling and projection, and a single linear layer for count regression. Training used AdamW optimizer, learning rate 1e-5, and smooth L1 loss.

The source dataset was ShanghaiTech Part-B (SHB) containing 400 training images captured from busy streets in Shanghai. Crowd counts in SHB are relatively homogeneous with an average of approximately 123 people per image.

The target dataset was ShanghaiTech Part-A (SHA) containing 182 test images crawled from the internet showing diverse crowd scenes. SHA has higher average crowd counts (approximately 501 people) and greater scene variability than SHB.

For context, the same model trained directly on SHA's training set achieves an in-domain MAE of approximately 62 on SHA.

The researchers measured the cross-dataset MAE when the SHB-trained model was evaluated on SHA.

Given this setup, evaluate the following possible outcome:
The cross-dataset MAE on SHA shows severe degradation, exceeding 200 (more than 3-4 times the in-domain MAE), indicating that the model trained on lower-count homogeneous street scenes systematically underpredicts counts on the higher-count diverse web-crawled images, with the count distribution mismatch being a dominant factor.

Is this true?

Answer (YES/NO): NO